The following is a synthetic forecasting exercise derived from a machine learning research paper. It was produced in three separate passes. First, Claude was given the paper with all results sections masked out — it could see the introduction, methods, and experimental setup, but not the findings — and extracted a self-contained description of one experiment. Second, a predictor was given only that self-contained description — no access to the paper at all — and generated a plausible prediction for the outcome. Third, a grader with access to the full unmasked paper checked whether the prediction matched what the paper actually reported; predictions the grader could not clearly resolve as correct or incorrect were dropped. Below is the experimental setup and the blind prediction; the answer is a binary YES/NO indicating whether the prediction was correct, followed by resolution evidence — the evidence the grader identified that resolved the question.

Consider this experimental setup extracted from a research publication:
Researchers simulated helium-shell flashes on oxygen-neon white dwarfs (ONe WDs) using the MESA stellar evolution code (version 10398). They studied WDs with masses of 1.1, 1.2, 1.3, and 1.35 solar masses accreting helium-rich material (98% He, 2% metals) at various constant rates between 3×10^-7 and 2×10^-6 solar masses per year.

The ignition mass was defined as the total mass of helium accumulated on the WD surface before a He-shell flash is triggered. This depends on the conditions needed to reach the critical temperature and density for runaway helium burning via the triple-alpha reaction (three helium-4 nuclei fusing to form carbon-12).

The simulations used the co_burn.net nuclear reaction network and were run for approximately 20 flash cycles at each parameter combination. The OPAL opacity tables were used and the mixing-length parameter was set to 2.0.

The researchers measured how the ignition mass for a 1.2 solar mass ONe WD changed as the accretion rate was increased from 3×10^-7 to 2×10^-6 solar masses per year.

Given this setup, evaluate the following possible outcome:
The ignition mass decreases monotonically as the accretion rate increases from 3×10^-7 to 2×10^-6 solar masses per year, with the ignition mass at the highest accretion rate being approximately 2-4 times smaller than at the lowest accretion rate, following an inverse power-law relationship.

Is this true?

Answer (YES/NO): NO